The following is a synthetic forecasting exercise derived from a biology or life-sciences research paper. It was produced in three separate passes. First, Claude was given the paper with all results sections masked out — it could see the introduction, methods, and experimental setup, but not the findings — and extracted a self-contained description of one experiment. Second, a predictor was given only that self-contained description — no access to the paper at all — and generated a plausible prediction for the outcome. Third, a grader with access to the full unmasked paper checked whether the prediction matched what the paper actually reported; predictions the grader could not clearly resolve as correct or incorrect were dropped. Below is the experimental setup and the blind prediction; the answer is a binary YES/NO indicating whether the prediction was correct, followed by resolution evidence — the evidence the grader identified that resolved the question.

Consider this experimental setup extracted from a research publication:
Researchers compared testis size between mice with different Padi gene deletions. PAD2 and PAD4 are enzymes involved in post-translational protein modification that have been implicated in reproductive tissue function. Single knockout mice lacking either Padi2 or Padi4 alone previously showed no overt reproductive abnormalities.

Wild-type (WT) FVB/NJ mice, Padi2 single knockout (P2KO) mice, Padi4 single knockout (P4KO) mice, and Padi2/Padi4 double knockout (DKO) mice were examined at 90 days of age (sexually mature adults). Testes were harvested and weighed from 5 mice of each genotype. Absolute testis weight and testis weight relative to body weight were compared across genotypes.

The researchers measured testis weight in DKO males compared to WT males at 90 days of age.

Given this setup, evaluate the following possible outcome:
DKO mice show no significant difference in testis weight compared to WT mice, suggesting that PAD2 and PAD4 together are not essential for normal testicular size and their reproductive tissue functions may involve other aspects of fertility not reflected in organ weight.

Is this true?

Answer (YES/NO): NO